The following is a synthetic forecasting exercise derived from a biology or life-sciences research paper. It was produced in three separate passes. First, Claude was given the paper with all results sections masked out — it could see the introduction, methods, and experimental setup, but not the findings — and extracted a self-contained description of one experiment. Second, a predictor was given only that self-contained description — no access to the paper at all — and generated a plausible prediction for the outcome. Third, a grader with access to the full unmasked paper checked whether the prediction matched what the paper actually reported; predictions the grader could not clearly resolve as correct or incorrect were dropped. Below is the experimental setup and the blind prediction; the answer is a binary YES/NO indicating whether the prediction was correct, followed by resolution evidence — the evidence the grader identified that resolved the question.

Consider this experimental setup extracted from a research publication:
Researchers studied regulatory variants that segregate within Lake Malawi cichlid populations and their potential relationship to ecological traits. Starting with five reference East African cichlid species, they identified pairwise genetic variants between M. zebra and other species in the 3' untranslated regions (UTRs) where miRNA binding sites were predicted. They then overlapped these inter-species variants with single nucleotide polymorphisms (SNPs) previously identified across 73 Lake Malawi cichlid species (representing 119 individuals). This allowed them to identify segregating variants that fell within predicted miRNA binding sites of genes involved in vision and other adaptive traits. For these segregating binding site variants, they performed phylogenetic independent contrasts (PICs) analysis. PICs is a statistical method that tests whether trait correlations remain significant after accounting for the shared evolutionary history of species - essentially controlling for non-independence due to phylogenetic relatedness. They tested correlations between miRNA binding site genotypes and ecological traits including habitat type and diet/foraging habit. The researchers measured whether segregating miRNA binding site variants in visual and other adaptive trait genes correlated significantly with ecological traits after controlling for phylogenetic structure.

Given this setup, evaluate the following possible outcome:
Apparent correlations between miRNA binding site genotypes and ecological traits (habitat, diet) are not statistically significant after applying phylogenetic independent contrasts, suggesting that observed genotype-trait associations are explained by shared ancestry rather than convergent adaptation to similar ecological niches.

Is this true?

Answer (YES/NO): NO